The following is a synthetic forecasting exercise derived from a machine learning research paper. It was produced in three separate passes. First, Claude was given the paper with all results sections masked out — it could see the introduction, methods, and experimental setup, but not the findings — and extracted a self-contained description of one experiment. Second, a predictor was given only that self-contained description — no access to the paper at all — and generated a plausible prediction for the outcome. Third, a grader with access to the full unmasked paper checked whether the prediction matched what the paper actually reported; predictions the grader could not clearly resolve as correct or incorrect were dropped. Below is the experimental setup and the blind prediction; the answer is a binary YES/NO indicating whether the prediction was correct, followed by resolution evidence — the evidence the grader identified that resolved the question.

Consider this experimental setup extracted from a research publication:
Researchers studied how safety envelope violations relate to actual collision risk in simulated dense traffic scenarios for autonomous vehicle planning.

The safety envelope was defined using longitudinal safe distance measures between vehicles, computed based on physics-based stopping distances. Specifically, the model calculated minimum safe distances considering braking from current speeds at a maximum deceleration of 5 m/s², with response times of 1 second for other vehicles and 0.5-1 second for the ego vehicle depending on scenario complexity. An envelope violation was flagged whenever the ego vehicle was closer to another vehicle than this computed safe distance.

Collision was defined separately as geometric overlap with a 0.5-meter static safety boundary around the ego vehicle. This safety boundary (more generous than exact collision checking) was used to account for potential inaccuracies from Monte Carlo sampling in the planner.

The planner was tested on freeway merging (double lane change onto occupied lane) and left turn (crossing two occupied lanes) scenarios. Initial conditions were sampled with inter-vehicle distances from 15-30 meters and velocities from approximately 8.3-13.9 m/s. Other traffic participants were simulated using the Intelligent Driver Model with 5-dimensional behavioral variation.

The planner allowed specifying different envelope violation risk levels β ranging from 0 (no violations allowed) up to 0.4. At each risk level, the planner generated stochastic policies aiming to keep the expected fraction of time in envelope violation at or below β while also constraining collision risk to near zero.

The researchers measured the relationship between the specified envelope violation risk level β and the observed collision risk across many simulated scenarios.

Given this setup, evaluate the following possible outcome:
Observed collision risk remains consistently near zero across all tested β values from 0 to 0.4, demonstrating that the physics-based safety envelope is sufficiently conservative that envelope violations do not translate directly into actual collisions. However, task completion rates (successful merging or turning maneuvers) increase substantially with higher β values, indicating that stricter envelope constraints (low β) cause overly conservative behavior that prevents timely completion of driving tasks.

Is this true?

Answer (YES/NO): YES